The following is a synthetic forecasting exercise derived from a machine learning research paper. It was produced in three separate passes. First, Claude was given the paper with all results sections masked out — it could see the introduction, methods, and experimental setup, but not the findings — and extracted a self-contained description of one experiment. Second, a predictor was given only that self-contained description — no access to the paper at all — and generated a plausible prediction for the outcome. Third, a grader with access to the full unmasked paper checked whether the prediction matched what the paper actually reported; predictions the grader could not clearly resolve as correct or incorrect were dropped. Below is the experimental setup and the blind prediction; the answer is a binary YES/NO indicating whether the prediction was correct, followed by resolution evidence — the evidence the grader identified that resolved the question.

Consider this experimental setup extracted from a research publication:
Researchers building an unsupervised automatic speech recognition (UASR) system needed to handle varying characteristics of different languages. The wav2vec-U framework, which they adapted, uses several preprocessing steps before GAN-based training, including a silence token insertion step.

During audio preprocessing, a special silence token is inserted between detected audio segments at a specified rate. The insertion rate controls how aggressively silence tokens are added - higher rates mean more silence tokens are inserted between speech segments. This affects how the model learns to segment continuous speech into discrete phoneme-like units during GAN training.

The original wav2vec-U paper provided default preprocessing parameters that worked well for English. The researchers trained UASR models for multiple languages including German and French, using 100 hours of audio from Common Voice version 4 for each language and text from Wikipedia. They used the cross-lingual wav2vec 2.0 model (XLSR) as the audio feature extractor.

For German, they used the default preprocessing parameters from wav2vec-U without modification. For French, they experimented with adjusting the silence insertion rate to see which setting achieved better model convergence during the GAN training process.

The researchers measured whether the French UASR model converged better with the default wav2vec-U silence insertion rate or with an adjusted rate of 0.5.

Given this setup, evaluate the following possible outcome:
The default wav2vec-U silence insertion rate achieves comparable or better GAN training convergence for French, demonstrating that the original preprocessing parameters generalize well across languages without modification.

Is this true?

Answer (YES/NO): NO